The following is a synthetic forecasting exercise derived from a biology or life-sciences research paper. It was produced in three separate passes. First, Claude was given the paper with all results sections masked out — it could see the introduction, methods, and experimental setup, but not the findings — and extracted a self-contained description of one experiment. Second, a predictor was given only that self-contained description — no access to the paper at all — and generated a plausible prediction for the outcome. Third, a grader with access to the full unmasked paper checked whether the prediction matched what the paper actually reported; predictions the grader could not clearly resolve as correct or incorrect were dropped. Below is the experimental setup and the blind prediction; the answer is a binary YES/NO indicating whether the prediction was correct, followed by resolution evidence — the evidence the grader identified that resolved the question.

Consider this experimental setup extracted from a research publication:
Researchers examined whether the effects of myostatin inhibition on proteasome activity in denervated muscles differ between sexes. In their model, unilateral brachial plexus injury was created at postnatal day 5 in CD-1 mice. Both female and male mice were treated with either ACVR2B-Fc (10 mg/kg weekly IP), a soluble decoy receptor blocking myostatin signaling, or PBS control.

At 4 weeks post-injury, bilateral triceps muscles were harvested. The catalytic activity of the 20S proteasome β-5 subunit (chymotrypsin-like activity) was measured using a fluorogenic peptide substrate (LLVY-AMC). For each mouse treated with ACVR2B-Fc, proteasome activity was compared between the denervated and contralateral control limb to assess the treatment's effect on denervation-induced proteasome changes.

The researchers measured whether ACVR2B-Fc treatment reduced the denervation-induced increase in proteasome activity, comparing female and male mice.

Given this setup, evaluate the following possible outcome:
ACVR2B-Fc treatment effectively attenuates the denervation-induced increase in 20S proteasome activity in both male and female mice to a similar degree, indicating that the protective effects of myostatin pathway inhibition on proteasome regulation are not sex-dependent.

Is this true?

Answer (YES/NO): NO